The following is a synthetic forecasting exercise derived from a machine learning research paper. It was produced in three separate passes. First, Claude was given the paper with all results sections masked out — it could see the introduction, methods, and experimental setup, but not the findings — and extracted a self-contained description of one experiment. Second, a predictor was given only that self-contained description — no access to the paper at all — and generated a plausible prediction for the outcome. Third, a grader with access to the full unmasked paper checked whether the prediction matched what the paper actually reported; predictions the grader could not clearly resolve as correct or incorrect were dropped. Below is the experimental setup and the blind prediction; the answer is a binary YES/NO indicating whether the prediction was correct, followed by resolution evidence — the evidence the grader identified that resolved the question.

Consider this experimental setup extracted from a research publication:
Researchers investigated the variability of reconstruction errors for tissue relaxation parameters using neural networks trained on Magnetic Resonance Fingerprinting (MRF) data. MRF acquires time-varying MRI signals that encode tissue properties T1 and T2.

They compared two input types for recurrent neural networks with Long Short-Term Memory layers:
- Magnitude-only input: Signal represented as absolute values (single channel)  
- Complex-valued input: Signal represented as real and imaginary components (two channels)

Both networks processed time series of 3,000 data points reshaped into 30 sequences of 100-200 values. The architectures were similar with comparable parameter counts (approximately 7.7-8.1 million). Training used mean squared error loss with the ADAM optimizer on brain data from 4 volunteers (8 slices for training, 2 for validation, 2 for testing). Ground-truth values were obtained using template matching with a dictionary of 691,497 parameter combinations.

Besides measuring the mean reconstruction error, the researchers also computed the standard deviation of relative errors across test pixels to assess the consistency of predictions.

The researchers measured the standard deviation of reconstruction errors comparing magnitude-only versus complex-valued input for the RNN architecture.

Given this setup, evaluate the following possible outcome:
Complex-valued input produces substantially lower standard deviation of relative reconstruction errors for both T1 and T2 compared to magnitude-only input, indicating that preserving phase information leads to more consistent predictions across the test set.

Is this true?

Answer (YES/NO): NO